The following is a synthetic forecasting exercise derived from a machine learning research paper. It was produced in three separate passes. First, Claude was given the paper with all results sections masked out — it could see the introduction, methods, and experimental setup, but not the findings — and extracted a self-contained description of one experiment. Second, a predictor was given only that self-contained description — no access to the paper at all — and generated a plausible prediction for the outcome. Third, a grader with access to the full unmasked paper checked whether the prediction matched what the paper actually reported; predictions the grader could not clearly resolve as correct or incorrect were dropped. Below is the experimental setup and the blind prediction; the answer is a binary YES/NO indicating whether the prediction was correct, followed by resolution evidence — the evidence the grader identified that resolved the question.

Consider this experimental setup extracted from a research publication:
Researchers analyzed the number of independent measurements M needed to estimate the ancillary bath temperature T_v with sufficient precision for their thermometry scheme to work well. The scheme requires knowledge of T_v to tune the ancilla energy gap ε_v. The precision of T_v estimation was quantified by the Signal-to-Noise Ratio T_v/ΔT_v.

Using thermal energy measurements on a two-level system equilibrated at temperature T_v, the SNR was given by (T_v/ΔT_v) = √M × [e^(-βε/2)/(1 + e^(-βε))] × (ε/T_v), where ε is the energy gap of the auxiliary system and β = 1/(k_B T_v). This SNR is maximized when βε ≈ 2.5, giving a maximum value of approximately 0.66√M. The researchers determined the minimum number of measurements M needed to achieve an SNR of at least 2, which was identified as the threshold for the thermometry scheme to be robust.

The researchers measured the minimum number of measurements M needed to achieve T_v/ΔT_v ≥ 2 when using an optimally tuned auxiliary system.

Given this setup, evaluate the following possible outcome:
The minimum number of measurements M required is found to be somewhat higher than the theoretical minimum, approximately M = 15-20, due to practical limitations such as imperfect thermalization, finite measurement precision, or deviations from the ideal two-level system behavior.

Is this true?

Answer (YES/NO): NO